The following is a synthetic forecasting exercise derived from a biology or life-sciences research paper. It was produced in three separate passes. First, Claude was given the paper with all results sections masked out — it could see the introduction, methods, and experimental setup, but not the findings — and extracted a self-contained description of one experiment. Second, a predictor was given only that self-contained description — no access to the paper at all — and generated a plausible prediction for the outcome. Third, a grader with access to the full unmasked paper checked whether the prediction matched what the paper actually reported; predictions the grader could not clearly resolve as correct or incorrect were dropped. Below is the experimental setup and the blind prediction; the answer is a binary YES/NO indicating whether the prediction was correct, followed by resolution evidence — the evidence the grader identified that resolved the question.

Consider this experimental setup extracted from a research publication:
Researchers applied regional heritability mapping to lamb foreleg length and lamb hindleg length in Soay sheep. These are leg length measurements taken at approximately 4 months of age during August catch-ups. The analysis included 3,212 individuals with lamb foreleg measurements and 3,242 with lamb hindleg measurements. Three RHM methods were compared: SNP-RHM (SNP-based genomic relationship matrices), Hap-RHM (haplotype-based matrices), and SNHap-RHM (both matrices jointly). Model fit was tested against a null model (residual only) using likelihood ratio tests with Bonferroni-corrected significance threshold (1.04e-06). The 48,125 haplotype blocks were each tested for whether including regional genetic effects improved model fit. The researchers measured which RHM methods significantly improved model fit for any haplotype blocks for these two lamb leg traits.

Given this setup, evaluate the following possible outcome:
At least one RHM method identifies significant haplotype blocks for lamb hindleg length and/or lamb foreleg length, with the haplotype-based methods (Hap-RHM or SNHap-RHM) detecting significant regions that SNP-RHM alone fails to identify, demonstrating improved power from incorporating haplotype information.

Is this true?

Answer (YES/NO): YES